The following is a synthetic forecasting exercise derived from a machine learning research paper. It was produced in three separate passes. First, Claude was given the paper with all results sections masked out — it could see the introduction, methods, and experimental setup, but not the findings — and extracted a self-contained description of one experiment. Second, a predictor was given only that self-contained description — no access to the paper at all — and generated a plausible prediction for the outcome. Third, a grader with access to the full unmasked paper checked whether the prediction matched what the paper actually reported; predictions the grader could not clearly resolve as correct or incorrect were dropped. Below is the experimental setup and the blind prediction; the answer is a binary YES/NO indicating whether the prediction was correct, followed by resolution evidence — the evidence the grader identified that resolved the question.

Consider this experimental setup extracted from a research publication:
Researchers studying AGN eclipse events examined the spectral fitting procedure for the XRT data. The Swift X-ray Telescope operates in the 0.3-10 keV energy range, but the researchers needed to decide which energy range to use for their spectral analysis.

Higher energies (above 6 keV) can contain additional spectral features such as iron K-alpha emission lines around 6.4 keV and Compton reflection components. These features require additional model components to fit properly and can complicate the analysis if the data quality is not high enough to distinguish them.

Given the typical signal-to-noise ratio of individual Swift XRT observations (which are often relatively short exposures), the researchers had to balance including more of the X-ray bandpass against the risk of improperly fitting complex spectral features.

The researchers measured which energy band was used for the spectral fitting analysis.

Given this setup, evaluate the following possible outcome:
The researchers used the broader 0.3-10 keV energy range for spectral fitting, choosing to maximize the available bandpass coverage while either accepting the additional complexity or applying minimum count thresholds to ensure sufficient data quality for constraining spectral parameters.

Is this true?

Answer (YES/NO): NO